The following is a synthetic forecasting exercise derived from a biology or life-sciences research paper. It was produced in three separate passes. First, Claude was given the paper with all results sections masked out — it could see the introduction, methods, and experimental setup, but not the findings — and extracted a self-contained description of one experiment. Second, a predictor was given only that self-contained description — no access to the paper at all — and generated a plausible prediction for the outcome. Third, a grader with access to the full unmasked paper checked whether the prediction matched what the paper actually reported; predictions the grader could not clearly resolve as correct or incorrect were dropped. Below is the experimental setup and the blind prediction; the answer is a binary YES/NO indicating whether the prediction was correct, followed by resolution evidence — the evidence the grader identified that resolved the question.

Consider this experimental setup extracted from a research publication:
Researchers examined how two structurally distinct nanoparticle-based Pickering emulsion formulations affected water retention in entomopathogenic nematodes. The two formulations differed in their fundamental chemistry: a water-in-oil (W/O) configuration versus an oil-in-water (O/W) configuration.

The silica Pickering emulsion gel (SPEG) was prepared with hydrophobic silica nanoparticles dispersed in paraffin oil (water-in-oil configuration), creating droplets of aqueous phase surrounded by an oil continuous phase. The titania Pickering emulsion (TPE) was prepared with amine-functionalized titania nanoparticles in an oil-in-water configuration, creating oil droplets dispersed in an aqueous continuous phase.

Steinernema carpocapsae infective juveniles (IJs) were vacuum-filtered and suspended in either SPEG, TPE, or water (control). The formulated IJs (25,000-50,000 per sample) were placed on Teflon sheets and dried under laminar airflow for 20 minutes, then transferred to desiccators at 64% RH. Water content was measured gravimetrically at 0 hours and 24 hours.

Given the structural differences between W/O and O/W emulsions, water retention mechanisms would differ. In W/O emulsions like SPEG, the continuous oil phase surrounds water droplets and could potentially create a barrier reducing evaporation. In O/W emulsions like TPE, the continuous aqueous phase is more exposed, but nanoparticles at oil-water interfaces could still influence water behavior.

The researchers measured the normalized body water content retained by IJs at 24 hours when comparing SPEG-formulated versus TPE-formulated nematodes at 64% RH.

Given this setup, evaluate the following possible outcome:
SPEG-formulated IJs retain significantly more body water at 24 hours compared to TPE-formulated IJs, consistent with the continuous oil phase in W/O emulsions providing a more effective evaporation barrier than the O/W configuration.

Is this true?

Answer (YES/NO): YES